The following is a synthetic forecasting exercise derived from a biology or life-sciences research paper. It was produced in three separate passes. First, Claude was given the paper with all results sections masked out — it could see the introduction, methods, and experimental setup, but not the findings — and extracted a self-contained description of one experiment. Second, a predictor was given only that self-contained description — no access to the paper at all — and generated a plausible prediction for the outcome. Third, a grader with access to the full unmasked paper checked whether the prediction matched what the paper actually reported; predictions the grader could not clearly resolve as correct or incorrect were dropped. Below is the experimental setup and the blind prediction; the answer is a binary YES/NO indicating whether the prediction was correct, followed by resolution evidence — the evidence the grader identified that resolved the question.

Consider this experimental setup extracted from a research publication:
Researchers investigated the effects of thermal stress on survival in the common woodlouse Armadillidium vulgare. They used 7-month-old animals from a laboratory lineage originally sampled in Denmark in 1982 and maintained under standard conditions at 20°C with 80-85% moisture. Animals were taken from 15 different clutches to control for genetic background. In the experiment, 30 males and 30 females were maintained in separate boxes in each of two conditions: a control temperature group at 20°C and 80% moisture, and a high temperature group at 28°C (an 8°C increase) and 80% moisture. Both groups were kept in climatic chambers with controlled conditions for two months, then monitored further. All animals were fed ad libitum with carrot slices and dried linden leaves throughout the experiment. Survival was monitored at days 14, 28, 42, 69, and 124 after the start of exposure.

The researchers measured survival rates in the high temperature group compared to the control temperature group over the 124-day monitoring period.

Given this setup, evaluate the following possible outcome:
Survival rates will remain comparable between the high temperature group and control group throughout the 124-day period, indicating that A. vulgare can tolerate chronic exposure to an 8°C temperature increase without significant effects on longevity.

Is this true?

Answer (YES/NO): YES